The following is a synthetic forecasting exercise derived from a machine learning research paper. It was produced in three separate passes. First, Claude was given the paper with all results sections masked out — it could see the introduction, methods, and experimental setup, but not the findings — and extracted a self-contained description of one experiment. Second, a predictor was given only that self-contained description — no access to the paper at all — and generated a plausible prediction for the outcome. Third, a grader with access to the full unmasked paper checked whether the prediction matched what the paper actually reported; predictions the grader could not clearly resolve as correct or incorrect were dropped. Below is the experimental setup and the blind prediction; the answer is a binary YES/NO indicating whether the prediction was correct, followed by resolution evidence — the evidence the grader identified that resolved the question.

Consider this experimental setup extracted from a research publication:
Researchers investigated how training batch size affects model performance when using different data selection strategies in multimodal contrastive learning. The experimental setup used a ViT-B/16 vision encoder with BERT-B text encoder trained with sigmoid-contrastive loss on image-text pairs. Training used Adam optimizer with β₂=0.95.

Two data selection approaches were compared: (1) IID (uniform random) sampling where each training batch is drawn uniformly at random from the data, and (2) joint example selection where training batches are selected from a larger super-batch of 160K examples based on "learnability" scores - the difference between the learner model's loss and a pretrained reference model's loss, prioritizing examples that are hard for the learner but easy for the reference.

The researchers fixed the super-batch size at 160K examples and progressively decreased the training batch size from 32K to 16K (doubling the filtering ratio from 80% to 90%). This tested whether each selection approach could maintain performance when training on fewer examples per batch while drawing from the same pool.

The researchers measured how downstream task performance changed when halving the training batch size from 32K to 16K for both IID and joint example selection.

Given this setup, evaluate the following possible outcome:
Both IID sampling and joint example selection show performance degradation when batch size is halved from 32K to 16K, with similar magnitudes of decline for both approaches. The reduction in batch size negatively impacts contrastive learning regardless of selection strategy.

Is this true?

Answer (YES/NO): NO